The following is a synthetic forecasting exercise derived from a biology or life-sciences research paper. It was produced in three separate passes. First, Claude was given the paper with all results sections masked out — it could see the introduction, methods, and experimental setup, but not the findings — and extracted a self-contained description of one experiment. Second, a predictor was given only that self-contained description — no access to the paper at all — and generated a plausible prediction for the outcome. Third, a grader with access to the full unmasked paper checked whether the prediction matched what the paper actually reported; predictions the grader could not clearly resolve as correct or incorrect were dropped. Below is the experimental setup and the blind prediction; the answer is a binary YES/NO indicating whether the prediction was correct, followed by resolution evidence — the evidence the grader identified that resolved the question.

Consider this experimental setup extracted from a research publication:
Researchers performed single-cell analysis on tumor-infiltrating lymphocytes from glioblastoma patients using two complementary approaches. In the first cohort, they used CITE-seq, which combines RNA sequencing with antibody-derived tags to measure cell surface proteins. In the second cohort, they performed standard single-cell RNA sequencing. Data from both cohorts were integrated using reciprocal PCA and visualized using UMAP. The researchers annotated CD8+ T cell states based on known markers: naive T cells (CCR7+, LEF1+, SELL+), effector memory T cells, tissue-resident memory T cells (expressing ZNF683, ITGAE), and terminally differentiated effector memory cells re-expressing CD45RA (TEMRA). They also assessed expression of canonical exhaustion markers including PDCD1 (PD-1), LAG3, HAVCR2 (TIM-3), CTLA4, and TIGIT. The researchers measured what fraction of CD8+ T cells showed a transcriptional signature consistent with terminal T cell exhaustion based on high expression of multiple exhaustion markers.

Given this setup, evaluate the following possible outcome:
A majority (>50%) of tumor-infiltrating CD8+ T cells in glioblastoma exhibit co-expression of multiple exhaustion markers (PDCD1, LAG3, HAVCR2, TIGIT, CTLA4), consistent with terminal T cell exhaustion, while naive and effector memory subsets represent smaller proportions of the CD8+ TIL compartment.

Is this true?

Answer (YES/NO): NO